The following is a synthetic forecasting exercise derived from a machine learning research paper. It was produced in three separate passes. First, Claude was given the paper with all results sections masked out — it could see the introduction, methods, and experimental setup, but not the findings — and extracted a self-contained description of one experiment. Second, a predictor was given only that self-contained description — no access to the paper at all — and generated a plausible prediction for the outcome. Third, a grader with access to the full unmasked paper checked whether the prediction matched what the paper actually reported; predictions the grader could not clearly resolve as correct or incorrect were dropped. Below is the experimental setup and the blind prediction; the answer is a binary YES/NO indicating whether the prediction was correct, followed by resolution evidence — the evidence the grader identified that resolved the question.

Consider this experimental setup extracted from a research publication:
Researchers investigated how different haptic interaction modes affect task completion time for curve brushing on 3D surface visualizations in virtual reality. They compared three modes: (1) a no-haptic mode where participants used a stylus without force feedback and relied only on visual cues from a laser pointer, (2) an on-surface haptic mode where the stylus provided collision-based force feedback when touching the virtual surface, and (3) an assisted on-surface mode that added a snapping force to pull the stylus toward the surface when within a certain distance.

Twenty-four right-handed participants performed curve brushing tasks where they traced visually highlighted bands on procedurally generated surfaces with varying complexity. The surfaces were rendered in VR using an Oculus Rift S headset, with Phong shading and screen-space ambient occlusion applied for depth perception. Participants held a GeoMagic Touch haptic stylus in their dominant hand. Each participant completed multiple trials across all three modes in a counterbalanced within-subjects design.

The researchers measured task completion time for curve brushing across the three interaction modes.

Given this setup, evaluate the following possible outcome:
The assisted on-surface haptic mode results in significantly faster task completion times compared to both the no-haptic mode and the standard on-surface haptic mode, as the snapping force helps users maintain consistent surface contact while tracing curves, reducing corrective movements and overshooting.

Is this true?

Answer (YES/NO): NO